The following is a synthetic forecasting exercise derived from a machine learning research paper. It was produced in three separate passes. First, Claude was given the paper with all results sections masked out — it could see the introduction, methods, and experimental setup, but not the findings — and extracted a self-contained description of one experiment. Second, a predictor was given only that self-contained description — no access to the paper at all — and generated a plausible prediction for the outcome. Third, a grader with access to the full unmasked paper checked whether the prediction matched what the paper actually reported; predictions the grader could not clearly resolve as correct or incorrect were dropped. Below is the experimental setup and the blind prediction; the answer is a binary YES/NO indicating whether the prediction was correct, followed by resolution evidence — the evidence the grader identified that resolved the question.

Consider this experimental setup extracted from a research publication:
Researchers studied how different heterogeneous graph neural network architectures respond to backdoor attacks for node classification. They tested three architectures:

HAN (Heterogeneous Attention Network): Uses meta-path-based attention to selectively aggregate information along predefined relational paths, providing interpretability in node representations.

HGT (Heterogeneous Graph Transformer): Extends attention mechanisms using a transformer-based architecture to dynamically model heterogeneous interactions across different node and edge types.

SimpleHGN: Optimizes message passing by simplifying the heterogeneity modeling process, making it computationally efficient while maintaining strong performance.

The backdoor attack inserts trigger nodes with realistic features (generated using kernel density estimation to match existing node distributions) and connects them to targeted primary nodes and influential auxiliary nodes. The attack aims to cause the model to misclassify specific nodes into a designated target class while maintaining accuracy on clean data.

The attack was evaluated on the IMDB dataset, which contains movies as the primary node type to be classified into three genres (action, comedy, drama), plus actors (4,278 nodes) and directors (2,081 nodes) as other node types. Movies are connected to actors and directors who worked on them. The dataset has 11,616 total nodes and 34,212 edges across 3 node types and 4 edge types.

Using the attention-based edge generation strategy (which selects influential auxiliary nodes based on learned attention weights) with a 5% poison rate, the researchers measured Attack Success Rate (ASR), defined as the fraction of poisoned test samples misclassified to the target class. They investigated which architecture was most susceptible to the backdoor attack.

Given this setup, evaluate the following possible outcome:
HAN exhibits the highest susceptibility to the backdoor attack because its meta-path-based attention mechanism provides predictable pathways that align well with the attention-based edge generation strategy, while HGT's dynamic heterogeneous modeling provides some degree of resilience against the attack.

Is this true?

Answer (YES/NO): NO